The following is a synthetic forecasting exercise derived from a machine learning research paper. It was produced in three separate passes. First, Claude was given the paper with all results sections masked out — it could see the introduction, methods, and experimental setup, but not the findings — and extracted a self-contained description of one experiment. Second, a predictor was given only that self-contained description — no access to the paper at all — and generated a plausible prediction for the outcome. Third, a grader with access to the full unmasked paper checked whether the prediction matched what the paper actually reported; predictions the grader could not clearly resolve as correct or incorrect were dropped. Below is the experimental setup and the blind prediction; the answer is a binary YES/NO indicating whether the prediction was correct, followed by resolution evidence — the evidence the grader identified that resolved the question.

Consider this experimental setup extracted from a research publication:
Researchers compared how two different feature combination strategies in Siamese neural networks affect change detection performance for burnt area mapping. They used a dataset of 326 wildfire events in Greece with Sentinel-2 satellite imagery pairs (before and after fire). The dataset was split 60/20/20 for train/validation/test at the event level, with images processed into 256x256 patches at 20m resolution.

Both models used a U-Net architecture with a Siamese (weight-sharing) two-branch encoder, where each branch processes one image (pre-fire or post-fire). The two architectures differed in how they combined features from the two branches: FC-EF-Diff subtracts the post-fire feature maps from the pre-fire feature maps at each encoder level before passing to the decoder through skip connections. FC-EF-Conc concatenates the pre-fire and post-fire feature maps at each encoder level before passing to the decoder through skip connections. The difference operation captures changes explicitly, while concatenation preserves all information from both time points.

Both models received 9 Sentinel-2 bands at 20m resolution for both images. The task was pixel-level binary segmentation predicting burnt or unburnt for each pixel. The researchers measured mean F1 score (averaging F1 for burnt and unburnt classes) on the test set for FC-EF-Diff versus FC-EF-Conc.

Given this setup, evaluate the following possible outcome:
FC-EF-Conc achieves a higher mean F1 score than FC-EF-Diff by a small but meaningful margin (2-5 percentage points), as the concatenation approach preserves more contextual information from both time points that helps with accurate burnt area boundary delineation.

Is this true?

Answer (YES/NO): NO